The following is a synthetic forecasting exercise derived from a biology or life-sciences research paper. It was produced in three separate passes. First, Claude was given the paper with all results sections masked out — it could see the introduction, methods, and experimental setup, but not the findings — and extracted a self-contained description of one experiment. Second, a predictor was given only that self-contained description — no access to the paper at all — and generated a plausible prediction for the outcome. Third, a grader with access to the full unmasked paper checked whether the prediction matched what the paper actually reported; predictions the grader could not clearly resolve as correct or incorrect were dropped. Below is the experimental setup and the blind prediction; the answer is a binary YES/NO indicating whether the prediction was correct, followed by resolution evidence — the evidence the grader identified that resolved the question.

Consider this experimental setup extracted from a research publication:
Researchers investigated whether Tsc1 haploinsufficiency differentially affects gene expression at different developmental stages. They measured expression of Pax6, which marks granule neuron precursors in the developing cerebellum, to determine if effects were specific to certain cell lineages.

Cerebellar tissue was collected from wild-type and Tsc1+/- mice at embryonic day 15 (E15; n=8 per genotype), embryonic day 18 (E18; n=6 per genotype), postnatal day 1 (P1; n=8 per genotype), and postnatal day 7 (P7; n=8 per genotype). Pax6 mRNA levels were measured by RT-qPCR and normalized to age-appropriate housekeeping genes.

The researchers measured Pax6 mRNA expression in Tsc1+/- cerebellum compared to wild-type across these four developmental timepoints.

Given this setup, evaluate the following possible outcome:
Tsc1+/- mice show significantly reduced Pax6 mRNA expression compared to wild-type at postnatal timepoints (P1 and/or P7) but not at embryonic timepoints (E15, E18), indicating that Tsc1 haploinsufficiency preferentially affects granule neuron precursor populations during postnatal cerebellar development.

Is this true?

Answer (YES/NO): NO